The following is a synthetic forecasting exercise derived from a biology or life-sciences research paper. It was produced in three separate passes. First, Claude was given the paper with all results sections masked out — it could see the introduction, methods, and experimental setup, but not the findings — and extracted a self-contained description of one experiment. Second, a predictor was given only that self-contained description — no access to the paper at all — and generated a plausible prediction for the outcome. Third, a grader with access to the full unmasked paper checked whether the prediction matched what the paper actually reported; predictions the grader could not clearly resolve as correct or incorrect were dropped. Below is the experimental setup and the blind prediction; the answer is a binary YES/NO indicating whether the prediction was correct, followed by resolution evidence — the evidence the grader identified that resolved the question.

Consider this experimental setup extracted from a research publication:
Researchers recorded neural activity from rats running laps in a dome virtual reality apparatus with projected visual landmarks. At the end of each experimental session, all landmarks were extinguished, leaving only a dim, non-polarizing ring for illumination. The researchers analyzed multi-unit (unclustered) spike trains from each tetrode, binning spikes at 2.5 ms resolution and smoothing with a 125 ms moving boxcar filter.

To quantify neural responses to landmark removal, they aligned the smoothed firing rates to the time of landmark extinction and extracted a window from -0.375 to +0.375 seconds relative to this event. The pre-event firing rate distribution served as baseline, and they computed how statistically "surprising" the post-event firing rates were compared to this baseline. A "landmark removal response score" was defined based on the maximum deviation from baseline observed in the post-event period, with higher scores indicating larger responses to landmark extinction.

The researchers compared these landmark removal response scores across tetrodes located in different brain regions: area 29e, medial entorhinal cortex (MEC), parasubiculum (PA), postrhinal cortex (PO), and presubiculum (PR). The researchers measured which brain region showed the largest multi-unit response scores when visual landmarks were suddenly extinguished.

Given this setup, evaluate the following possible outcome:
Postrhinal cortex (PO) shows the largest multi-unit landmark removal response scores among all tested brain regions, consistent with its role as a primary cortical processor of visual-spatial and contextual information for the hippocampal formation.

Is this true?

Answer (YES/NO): NO